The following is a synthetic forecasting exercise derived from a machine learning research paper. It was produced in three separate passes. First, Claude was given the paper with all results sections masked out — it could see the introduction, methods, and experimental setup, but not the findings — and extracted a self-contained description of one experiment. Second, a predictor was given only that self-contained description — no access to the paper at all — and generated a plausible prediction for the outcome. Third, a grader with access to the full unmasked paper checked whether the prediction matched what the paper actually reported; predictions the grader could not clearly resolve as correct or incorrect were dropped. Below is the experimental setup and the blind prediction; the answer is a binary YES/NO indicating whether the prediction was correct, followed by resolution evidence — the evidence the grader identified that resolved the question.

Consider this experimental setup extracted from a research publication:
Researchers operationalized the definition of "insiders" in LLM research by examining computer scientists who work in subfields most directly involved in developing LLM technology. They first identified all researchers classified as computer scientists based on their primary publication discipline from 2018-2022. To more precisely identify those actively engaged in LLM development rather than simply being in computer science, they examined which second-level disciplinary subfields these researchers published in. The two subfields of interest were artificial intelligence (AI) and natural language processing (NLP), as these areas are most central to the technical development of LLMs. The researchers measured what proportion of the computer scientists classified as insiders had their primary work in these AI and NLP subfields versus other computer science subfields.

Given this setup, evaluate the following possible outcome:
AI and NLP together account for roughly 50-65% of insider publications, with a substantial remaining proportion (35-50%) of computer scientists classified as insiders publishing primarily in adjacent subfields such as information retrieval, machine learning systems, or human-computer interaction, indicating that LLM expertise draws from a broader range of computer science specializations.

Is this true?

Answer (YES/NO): NO